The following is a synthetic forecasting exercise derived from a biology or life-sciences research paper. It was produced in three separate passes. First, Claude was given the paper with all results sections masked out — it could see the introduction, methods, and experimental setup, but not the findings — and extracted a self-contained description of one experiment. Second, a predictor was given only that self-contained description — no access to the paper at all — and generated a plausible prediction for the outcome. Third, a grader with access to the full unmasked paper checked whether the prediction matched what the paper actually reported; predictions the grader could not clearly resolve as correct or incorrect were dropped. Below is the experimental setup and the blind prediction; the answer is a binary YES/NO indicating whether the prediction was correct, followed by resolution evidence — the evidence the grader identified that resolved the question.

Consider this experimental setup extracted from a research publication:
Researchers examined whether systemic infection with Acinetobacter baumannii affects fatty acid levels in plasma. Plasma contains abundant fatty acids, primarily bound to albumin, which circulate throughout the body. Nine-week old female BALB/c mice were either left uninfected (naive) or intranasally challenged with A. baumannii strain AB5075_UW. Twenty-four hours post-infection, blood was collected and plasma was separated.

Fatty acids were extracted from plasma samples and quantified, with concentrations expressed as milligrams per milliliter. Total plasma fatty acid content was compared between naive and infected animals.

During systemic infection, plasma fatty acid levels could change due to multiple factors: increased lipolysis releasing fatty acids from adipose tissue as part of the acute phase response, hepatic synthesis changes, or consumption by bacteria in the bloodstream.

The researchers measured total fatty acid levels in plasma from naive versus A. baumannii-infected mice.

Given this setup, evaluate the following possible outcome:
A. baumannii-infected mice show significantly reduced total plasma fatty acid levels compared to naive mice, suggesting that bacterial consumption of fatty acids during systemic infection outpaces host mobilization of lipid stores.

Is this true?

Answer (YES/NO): NO